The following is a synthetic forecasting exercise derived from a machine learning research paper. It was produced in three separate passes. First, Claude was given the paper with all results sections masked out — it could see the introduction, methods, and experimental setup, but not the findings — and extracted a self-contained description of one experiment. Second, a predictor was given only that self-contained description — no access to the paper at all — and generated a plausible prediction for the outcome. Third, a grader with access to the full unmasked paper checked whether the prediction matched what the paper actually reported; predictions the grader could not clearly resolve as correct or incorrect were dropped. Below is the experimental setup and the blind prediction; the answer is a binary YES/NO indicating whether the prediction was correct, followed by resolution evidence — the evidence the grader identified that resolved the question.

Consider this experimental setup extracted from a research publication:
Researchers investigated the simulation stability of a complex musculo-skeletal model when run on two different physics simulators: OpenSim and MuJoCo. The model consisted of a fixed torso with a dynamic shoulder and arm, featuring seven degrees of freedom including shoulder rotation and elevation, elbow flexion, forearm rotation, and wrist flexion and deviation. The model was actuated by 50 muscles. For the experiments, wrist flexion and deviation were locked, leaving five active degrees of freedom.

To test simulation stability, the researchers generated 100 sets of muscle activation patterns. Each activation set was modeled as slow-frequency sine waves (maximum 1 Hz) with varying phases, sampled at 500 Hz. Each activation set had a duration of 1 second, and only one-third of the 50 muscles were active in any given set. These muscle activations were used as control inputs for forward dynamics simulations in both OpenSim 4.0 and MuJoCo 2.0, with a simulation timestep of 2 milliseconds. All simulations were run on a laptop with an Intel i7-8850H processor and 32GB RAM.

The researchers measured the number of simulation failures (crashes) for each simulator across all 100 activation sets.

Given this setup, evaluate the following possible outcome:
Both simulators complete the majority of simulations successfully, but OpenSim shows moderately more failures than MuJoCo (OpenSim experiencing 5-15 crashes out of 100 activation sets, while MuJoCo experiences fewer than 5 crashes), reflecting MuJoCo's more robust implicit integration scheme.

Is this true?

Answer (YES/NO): NO